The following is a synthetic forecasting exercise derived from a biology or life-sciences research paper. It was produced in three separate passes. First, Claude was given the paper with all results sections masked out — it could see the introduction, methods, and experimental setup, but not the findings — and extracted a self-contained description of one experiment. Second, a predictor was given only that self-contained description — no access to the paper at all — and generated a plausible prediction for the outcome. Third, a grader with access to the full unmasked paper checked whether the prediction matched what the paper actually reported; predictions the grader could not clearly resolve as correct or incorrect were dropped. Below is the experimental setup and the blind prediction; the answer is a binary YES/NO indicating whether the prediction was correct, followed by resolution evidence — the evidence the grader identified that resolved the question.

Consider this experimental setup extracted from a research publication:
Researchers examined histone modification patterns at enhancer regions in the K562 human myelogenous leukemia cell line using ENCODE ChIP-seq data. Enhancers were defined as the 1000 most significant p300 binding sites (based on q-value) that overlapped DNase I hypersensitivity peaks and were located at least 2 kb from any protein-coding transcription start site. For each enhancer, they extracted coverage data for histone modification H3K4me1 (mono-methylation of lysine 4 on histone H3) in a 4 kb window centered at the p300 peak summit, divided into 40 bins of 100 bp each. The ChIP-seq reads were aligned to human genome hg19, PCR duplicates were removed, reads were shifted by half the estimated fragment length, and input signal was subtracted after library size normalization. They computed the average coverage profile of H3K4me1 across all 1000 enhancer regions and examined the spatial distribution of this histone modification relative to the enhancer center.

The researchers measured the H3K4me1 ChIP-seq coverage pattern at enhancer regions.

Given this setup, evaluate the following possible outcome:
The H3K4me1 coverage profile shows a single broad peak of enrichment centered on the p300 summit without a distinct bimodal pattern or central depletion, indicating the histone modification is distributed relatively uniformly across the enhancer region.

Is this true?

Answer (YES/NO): NO